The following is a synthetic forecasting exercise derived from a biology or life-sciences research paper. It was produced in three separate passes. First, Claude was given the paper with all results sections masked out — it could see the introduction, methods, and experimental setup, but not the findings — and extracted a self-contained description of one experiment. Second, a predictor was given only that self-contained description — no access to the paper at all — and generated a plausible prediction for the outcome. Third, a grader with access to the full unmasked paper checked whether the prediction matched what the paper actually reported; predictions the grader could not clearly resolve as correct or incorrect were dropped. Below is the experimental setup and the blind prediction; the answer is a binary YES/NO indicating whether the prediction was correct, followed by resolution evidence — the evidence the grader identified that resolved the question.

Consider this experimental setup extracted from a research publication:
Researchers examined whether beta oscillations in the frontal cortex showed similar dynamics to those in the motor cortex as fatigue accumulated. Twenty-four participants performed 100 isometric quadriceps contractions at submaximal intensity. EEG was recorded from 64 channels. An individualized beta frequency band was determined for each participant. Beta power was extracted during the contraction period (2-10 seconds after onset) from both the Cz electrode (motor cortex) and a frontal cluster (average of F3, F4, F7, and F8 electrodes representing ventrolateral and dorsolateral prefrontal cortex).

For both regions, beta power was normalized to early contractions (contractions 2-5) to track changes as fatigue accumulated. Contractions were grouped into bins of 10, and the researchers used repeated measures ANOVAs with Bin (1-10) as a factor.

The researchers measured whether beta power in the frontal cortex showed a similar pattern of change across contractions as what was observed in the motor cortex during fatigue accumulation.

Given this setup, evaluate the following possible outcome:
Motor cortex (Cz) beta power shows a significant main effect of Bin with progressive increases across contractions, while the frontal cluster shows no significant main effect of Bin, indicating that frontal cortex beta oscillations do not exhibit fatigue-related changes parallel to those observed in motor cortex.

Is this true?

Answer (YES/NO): NO